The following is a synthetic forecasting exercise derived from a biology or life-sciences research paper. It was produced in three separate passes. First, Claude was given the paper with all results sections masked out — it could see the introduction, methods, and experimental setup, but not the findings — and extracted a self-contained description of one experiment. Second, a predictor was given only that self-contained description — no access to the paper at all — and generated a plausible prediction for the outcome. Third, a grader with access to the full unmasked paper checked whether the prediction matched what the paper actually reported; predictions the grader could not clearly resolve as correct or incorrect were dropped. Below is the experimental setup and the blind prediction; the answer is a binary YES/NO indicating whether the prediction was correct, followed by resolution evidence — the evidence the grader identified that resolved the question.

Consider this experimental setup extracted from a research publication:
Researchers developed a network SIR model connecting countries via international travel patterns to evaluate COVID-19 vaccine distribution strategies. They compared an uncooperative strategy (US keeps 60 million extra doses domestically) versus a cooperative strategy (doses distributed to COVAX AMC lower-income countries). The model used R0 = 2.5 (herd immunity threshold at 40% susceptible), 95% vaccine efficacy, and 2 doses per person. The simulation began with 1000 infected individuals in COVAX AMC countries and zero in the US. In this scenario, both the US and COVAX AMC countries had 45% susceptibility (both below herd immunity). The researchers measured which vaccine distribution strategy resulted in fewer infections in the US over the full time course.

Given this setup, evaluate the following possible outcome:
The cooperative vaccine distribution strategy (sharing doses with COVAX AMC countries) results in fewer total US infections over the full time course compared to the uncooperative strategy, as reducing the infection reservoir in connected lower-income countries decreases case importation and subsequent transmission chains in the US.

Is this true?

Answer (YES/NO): NO